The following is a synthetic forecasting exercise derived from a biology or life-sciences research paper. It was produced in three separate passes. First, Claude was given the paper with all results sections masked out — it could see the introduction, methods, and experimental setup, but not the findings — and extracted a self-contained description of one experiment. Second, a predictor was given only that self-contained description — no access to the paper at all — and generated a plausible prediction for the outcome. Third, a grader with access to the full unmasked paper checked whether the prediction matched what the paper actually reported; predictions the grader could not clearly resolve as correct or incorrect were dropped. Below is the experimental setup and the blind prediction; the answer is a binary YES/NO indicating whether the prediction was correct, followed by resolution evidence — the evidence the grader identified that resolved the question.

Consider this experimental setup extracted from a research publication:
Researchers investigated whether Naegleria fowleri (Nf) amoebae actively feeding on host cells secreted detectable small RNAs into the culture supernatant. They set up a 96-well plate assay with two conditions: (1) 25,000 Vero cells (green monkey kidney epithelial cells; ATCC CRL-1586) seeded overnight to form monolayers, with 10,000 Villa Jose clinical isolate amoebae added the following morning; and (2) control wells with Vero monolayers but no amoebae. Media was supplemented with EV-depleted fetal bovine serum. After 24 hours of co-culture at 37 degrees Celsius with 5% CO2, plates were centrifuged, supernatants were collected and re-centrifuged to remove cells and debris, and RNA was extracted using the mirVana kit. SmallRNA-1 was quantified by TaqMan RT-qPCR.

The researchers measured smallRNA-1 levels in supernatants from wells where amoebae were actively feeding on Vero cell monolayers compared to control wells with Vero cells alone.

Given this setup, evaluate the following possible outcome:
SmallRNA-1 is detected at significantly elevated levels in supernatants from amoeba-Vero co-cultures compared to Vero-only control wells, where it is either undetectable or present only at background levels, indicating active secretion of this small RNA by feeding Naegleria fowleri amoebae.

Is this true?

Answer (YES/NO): YES